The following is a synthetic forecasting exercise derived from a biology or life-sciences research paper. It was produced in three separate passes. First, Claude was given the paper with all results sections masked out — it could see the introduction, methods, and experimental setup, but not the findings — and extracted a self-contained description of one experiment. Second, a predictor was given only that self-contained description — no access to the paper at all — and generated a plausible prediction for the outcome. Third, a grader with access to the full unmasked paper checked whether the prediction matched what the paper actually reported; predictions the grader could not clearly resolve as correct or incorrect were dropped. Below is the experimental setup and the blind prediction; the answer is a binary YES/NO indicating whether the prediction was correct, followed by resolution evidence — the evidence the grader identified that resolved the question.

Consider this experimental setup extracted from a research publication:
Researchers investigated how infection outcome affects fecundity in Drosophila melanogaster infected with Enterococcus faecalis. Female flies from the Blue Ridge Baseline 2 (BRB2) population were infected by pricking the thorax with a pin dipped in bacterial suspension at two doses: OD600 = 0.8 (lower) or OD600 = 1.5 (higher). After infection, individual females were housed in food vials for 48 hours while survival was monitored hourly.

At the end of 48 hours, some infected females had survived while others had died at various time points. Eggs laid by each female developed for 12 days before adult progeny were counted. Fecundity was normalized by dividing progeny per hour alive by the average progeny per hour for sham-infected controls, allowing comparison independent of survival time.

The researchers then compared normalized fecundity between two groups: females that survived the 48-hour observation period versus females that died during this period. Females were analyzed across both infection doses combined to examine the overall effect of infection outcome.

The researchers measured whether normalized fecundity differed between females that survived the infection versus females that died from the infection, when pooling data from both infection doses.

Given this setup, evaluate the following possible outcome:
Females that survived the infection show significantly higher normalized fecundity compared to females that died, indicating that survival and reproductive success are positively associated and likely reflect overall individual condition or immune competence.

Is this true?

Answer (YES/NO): NO